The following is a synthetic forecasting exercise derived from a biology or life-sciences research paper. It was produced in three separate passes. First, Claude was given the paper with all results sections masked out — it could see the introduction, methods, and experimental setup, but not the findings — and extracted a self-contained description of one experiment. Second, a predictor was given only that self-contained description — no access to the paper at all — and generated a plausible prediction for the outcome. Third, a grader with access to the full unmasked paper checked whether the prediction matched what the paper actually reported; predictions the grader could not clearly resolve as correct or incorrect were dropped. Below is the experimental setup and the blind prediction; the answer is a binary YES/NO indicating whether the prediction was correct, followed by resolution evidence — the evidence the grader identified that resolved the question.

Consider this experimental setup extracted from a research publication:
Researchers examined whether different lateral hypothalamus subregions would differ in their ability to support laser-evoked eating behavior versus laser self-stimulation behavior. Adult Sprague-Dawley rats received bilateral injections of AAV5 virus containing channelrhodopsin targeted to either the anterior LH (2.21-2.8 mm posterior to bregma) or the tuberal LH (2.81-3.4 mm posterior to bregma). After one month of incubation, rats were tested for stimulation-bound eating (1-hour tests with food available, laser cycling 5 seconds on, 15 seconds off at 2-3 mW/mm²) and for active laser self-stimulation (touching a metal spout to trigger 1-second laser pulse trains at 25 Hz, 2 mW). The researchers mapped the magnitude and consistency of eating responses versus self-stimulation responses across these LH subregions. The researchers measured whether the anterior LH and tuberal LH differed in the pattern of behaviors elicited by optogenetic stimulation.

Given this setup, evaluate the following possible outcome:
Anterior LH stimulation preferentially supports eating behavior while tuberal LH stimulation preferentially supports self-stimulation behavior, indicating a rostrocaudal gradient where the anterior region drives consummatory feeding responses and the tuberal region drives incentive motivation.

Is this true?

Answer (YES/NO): NO